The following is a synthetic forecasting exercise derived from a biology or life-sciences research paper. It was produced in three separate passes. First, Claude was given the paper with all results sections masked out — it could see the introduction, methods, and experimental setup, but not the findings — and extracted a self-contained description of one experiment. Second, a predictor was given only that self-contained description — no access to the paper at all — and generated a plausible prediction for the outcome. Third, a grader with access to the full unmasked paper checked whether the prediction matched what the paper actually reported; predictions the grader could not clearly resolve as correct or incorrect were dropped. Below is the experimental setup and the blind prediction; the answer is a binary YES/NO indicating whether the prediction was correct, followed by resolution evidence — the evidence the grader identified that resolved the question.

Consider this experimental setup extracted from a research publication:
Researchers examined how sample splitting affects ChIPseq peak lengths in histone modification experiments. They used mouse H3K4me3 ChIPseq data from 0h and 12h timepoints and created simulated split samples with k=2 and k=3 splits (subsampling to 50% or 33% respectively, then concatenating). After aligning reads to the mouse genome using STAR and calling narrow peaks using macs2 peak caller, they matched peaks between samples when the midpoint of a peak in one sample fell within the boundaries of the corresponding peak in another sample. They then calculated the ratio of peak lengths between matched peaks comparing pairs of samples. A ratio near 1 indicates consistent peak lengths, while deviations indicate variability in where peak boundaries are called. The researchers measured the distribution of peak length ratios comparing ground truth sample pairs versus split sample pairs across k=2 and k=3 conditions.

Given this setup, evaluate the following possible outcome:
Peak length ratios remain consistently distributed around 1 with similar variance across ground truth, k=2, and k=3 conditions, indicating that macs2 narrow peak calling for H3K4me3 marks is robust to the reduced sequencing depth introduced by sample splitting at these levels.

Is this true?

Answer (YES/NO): NO